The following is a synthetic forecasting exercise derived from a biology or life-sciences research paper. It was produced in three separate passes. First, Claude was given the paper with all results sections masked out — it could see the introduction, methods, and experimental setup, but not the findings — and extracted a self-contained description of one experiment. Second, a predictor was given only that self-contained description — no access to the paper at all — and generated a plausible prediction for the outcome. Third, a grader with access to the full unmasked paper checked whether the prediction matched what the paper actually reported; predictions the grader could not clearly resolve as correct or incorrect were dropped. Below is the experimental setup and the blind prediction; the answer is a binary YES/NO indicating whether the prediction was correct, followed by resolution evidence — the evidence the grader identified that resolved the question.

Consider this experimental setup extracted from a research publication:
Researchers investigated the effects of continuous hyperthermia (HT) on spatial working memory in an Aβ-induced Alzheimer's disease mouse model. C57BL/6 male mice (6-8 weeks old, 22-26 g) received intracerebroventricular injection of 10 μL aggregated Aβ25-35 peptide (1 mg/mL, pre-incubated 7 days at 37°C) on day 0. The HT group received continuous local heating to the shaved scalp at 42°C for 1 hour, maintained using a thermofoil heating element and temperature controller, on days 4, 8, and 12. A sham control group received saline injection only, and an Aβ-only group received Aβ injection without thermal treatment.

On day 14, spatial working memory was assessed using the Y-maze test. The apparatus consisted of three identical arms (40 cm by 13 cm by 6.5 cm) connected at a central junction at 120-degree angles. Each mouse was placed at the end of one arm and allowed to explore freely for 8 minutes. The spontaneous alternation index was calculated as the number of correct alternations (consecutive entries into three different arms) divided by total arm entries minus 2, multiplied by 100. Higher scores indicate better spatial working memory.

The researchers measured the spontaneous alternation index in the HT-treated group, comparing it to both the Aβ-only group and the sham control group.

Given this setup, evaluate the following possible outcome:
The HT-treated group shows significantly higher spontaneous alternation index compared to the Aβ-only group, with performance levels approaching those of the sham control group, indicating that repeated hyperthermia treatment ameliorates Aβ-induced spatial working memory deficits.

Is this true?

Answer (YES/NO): NO